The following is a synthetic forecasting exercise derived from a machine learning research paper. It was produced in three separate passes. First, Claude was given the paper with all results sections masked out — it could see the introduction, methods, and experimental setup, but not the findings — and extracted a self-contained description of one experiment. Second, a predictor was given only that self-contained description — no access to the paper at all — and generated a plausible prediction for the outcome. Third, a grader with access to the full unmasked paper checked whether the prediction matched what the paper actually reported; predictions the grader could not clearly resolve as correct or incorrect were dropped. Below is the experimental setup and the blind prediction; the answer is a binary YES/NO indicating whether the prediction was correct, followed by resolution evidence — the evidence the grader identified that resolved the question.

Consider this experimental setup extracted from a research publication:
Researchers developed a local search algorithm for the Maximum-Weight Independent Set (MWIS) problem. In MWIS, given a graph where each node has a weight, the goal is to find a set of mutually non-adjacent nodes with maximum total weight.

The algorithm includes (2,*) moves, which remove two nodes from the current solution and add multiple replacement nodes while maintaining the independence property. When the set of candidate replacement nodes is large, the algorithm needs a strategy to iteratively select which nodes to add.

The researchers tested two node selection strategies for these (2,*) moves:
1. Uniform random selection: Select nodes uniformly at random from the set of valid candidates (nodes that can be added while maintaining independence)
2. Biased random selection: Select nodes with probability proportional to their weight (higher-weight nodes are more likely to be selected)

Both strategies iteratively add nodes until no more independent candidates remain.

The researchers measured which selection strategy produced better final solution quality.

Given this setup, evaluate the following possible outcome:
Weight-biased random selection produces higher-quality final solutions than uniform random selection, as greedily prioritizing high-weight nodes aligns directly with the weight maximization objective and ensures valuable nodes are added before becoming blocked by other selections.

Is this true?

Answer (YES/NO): NO